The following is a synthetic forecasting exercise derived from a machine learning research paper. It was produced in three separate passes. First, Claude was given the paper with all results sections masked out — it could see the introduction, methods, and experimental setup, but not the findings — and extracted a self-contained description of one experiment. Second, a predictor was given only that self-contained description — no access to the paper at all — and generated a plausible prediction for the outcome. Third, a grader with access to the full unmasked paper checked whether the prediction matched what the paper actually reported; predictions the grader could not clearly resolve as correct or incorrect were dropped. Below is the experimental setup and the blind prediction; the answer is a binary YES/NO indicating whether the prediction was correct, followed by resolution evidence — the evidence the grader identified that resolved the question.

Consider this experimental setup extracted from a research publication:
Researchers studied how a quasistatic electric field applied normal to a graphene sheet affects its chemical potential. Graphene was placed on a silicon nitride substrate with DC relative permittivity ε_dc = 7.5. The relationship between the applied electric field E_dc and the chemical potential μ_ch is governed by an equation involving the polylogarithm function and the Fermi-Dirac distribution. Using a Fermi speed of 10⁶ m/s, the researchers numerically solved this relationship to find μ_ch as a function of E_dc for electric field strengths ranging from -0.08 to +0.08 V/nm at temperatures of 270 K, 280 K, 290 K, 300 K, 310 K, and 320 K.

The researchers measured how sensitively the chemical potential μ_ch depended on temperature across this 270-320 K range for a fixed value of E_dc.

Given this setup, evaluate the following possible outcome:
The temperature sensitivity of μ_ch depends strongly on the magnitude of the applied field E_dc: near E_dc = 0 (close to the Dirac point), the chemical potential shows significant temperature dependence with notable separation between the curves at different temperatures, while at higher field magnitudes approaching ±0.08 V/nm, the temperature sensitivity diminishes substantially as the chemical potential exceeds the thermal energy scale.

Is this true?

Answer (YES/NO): NO